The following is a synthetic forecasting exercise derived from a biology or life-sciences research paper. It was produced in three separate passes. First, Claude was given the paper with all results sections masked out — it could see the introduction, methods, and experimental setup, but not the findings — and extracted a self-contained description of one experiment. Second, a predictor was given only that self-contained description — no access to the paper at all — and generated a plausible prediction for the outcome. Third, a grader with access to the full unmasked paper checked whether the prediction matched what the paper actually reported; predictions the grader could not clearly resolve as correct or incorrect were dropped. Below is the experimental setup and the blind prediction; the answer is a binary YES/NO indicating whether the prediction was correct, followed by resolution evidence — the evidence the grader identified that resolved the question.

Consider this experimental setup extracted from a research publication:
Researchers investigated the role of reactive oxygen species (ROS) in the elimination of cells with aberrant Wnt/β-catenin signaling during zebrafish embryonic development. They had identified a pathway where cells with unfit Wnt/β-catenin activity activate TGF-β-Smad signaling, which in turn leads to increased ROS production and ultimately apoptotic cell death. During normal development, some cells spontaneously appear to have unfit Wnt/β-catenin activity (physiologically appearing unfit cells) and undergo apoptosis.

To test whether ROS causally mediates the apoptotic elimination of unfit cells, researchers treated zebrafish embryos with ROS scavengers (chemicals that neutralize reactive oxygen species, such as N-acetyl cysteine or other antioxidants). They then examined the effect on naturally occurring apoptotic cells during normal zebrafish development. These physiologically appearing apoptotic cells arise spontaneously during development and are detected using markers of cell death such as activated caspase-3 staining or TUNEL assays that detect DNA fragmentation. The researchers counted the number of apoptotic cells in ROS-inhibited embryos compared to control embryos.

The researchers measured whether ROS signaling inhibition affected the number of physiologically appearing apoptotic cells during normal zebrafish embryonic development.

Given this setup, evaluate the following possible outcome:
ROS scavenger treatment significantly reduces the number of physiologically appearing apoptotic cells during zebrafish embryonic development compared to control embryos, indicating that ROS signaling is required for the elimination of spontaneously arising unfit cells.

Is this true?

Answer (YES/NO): NO